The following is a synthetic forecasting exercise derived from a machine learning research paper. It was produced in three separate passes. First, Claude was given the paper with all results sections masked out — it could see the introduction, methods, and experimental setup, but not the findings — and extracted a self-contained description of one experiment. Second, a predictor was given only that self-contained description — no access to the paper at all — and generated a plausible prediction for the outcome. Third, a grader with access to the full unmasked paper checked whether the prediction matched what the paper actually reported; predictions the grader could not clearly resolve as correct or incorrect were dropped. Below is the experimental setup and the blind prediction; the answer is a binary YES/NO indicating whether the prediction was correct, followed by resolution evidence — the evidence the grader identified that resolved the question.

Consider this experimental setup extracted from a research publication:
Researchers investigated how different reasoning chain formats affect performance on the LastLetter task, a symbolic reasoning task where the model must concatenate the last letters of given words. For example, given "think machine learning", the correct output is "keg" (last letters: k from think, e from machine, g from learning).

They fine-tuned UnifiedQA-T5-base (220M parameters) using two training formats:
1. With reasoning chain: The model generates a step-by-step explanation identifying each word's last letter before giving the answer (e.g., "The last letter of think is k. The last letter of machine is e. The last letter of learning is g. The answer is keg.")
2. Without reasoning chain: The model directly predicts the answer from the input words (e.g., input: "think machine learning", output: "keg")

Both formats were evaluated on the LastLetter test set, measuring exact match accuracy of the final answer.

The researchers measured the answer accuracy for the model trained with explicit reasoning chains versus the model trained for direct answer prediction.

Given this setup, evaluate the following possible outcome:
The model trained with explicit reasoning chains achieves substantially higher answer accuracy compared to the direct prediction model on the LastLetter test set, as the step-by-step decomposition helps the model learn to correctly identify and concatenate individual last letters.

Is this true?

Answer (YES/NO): YES